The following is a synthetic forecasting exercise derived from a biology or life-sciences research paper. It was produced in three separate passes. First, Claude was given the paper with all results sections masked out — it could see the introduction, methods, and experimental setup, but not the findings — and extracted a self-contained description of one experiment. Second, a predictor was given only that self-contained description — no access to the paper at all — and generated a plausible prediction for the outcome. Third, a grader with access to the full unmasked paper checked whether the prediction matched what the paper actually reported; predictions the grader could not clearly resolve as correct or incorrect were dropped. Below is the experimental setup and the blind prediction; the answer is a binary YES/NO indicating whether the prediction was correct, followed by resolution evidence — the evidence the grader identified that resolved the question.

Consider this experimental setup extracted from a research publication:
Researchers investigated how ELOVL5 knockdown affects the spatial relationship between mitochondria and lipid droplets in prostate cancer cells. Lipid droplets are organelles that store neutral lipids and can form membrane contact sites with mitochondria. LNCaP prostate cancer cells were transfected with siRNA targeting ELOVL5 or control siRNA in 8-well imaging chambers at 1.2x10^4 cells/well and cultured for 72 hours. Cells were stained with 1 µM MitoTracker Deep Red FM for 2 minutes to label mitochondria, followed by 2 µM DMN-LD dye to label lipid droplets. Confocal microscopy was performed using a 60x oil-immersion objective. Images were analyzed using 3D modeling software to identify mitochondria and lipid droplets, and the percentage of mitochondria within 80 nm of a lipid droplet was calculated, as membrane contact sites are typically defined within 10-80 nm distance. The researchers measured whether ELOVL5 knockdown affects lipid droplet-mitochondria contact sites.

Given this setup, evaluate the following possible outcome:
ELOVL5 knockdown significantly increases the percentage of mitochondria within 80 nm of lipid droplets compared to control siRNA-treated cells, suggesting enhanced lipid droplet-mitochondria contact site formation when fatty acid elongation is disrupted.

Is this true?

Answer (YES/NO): YES